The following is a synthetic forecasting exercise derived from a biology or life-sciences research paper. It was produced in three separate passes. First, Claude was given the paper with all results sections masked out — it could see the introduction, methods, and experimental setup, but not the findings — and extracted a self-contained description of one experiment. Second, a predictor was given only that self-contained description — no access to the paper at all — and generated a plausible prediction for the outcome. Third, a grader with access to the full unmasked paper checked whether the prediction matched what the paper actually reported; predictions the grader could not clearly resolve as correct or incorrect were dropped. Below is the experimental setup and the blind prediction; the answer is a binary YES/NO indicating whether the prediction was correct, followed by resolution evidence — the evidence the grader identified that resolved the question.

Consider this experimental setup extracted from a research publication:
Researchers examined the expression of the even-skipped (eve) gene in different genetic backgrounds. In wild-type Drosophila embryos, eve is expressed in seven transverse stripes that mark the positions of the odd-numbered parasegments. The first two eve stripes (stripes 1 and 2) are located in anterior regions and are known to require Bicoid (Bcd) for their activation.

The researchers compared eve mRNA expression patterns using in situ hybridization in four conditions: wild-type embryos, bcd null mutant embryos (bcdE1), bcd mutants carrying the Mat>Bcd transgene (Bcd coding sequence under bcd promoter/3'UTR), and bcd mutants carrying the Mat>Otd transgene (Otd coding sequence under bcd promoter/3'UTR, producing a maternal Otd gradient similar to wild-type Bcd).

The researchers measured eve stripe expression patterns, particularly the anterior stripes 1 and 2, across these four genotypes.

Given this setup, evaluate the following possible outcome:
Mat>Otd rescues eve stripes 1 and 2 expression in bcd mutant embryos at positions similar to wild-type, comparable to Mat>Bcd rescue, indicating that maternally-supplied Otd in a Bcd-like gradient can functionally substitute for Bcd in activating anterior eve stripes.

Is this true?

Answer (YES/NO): NO